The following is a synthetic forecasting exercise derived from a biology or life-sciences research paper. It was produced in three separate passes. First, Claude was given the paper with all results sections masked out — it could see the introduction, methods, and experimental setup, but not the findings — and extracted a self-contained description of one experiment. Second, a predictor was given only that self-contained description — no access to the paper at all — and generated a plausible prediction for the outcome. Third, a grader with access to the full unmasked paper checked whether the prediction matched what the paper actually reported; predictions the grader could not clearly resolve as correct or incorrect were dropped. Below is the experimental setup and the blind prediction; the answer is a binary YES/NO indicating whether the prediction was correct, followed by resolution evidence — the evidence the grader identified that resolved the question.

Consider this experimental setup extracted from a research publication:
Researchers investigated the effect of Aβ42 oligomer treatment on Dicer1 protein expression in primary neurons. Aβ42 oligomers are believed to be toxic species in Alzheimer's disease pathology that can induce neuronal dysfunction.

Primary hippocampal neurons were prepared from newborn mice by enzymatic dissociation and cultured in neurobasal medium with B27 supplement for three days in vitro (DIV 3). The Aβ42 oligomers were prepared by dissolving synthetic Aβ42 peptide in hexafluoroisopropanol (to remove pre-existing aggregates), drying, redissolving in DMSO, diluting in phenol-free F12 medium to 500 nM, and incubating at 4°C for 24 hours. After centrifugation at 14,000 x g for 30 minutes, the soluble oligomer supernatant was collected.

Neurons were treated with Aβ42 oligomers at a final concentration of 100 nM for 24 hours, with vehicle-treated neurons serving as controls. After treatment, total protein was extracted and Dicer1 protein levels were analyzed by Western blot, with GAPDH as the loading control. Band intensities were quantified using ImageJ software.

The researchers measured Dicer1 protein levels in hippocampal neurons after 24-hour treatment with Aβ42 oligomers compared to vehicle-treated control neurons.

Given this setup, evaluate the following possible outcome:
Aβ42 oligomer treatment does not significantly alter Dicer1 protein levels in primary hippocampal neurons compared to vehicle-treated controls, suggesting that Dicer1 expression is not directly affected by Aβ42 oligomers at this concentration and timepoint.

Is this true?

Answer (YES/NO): NO